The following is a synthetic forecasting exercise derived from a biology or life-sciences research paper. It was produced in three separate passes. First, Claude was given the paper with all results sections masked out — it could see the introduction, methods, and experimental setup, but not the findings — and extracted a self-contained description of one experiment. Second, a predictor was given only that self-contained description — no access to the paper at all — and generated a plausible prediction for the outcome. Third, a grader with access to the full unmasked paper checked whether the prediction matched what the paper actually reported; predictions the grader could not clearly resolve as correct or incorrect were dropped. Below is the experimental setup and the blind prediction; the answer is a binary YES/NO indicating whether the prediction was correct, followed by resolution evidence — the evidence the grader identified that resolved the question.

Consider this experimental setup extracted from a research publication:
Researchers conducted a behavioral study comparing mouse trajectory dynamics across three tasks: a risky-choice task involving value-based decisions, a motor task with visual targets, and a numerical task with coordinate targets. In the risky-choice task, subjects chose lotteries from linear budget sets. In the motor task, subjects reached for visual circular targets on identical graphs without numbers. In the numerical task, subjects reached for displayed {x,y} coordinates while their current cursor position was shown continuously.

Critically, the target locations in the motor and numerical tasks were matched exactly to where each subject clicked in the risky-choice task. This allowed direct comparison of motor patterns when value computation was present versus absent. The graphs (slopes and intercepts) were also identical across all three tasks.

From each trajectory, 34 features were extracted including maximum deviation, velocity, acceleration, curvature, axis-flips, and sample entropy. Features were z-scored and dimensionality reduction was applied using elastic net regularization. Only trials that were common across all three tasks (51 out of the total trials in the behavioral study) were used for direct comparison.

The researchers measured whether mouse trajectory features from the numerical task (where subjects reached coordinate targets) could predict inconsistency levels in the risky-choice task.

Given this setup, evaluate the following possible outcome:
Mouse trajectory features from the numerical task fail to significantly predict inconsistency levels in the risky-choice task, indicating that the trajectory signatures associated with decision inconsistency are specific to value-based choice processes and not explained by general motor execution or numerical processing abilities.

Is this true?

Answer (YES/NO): NO